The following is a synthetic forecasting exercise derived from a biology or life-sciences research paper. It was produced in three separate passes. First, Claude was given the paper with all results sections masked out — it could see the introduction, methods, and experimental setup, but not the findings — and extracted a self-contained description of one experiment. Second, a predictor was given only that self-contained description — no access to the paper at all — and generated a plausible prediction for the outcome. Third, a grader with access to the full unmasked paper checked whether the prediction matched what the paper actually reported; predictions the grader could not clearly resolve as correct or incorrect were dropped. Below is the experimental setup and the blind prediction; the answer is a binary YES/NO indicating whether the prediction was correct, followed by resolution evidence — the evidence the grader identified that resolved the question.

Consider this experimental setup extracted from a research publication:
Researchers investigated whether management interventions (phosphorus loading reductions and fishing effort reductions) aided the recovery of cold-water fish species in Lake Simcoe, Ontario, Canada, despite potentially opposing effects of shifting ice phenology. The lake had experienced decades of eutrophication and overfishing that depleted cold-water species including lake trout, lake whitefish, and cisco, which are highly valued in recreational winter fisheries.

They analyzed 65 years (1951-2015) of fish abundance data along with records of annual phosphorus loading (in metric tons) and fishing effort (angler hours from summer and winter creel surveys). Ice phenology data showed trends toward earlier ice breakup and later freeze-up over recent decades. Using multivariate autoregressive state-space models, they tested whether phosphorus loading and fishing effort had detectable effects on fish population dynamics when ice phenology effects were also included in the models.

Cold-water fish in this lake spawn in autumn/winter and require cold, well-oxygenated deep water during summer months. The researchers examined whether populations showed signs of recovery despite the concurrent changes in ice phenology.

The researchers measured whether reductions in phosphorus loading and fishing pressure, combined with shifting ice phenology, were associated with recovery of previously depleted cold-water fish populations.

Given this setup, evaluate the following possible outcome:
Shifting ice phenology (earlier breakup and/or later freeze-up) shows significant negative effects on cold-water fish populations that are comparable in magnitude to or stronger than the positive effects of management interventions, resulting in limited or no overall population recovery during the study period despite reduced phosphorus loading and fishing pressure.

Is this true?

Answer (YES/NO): NO